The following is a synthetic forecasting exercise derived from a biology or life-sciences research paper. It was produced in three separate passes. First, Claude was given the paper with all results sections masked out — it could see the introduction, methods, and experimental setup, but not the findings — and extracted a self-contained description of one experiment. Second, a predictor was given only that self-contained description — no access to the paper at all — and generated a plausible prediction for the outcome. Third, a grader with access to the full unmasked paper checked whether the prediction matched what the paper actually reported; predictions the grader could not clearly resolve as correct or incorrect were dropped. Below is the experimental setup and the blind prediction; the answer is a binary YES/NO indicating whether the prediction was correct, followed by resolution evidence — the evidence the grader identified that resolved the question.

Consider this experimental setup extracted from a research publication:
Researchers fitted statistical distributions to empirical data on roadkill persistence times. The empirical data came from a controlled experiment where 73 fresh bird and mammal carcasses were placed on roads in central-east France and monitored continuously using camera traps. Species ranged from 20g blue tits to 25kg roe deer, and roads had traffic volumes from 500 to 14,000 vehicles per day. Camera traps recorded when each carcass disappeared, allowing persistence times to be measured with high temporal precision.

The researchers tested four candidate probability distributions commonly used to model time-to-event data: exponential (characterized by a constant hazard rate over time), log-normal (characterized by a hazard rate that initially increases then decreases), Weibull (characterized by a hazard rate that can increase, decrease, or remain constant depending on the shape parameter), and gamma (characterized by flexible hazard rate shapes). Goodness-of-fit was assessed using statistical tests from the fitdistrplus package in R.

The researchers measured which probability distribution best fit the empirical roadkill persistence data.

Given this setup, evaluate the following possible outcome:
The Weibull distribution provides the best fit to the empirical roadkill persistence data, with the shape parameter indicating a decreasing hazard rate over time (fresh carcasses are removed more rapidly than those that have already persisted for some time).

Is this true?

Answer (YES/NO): NO